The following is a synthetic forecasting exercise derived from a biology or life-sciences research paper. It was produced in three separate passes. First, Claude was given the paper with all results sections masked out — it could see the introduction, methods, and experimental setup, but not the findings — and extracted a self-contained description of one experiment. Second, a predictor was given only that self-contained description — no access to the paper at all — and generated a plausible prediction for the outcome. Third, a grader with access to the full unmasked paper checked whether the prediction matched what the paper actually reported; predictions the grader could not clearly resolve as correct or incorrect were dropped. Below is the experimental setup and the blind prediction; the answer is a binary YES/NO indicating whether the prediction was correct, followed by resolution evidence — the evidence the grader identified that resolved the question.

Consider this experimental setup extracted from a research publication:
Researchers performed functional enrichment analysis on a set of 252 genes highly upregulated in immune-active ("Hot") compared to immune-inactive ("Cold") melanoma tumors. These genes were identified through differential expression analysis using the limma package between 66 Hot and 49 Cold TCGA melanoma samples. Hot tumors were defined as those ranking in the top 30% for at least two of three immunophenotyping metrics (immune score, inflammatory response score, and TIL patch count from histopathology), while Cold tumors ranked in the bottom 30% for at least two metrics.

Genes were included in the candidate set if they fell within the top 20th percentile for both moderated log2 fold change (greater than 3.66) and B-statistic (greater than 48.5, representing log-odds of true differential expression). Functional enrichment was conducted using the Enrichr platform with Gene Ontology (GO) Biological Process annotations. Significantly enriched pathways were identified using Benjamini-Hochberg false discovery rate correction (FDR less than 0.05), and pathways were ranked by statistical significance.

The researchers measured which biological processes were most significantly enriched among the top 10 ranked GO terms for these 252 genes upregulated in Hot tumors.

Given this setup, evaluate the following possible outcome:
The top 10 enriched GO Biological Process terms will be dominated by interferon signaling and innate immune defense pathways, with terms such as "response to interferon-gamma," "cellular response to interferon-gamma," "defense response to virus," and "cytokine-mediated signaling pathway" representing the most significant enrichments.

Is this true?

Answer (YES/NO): NO